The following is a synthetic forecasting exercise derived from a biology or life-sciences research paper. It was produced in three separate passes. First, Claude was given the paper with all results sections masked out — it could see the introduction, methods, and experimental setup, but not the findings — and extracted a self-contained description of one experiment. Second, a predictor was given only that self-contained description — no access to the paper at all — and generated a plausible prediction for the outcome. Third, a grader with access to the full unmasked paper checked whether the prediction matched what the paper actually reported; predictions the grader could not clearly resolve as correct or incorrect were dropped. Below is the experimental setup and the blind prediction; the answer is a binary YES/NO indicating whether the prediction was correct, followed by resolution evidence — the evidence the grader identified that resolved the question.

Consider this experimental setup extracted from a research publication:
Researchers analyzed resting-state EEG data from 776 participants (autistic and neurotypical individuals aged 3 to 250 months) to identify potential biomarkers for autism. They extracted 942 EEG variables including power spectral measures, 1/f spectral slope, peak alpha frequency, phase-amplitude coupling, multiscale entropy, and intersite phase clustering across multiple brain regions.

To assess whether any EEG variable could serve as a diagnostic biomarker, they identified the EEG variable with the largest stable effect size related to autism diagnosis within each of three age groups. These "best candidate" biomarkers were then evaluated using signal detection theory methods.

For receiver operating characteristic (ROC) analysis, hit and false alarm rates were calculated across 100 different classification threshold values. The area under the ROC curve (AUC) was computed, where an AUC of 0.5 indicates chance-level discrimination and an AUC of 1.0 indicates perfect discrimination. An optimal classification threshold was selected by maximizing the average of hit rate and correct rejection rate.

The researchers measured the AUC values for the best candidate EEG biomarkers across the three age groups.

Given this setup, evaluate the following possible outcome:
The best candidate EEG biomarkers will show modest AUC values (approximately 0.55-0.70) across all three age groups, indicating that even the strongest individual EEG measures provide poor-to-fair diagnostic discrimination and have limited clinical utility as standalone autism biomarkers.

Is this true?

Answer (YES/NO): YES